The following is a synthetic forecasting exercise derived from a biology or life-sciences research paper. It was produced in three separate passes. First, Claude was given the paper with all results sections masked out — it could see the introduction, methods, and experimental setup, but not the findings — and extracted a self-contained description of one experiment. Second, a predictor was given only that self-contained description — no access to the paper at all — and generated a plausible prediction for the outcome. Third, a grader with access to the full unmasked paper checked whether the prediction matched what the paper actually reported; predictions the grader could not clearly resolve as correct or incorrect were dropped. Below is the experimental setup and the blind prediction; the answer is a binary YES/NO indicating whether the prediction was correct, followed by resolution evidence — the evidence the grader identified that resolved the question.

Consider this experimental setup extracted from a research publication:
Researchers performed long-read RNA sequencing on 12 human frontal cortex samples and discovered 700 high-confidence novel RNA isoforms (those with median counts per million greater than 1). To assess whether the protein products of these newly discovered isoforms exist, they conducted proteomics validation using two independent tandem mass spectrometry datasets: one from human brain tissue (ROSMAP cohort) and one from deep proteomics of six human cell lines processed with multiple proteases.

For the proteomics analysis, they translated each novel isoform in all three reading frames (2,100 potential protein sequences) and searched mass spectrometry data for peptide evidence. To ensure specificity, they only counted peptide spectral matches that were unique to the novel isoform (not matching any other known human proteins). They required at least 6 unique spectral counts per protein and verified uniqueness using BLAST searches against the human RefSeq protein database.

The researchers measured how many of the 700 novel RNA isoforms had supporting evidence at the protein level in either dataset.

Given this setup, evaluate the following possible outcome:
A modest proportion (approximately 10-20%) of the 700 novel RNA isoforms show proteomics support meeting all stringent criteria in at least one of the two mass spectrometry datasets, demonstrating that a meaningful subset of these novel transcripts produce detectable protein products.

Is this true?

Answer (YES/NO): NO